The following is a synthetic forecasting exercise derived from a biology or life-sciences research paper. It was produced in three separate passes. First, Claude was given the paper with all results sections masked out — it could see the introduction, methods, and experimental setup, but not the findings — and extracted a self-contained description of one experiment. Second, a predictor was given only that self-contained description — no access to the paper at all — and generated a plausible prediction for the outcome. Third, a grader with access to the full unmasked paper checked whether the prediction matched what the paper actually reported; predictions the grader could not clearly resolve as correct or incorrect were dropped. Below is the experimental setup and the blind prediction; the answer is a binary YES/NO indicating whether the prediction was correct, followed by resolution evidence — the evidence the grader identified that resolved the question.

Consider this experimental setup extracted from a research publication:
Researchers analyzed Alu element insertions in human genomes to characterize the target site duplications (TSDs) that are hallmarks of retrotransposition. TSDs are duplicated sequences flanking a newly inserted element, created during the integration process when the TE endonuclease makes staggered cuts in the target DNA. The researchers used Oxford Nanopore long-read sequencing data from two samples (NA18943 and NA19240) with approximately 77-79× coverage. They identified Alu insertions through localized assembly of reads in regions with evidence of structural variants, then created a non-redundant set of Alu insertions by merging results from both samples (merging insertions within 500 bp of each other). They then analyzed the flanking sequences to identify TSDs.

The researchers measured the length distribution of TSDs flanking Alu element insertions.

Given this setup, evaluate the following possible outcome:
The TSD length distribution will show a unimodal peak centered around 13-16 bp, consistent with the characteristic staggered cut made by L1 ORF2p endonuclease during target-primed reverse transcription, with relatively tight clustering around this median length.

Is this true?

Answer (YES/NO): YES